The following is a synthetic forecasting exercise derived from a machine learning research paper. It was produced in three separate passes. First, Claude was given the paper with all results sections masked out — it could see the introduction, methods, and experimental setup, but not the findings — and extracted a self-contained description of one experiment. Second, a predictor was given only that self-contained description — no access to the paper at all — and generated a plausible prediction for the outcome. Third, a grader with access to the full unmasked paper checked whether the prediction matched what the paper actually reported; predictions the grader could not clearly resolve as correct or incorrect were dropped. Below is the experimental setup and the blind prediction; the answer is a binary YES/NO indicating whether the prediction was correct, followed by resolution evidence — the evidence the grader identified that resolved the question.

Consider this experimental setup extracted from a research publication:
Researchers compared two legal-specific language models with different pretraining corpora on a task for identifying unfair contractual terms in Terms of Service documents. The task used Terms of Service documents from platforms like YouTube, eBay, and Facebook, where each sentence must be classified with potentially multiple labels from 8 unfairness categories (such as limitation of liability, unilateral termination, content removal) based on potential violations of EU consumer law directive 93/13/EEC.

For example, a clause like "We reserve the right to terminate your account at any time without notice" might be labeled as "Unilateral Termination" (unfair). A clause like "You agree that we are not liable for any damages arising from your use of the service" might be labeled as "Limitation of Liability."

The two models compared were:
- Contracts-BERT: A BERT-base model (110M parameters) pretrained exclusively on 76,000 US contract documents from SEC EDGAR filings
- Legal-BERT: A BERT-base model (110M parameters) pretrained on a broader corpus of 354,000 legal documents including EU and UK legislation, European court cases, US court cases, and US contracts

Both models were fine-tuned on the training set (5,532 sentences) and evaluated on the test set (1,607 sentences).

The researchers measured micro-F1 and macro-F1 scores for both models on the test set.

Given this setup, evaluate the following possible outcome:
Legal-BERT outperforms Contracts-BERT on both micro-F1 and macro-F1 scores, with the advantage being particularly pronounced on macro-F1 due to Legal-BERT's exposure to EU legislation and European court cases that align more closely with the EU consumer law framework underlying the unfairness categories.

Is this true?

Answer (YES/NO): NO